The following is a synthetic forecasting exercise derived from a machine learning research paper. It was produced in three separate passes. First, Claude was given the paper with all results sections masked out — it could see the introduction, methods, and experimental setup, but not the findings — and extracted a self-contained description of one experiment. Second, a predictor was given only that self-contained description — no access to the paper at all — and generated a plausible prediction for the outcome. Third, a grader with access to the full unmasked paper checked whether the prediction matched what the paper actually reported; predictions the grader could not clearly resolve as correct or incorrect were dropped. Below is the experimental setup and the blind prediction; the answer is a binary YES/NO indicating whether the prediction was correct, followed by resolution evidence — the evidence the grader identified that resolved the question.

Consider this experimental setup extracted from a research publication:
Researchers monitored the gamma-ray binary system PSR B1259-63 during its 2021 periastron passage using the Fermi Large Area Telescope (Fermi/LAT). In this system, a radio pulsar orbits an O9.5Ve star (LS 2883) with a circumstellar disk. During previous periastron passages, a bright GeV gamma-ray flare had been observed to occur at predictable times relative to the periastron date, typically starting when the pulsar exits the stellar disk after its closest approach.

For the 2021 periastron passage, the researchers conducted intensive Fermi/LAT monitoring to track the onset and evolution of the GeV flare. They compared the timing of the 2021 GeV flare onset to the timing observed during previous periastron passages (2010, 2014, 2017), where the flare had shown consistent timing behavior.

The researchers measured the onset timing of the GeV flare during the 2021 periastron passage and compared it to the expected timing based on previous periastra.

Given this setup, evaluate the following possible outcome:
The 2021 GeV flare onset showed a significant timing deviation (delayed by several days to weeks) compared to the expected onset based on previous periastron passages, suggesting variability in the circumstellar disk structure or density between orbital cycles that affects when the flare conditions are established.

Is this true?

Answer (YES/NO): YES